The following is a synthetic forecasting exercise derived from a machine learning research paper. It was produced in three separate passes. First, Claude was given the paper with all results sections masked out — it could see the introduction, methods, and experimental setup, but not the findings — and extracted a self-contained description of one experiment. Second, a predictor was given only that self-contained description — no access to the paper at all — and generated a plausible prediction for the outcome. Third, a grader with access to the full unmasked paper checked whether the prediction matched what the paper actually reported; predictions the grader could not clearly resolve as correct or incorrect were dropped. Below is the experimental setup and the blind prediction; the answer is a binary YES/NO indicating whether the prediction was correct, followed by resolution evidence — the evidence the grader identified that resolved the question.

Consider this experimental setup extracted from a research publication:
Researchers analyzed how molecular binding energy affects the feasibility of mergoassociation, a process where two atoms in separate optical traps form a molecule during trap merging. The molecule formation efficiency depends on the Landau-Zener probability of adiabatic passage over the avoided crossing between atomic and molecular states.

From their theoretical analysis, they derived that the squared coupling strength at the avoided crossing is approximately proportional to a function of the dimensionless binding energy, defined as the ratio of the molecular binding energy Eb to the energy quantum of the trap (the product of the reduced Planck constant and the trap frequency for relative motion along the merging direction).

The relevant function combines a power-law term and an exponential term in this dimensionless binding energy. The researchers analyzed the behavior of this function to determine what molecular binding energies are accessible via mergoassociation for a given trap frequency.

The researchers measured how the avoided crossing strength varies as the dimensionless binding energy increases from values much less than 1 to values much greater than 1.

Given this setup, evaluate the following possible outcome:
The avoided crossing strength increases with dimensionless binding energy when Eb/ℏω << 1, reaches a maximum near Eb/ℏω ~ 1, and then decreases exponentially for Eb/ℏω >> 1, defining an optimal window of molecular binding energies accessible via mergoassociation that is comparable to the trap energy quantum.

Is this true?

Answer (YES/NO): YES